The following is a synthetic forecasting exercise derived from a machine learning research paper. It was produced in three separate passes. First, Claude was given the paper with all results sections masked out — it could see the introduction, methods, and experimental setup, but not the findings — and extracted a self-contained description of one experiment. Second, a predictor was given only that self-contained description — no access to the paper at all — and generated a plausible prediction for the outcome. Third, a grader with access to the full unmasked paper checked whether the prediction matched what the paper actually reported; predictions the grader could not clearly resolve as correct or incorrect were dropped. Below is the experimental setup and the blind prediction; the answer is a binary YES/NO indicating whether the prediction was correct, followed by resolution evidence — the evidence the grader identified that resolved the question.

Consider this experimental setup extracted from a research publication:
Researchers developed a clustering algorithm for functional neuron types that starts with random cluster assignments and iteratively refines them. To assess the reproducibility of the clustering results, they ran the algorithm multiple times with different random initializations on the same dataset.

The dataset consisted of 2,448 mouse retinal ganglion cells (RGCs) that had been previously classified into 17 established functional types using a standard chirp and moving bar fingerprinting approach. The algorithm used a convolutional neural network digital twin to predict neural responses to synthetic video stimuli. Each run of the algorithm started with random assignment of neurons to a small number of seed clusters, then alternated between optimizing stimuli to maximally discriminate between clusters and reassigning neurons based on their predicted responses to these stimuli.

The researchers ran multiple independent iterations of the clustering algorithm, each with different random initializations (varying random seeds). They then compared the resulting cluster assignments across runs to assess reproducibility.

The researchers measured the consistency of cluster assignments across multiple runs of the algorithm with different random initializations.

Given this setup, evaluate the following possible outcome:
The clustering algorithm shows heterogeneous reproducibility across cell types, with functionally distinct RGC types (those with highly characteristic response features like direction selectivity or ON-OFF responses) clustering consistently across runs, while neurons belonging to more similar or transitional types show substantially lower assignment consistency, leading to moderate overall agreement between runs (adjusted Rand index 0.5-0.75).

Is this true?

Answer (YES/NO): NO